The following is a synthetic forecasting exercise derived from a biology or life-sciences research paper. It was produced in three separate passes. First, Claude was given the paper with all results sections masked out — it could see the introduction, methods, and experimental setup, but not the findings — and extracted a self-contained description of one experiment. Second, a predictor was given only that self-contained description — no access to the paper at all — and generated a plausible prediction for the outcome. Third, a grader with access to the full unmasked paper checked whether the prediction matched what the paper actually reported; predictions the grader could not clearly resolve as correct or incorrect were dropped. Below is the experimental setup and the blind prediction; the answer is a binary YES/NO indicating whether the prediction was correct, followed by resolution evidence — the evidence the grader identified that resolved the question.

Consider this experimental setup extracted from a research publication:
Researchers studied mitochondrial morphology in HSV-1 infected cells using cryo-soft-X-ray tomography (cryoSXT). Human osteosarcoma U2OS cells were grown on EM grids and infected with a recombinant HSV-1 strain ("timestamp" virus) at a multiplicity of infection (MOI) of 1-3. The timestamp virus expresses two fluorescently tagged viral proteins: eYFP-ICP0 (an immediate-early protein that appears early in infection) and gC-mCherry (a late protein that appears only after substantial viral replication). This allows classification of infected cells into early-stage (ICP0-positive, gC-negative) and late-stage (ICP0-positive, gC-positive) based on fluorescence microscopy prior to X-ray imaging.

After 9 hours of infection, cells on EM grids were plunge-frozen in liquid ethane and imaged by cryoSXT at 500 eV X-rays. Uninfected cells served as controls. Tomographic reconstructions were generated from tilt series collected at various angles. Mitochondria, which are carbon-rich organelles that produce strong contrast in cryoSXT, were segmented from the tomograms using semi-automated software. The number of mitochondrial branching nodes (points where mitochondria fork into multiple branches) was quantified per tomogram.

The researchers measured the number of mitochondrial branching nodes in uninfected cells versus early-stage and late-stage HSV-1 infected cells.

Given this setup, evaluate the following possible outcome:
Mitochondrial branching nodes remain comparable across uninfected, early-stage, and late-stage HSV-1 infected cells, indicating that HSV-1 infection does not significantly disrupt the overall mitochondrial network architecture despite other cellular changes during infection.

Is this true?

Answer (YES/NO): NO